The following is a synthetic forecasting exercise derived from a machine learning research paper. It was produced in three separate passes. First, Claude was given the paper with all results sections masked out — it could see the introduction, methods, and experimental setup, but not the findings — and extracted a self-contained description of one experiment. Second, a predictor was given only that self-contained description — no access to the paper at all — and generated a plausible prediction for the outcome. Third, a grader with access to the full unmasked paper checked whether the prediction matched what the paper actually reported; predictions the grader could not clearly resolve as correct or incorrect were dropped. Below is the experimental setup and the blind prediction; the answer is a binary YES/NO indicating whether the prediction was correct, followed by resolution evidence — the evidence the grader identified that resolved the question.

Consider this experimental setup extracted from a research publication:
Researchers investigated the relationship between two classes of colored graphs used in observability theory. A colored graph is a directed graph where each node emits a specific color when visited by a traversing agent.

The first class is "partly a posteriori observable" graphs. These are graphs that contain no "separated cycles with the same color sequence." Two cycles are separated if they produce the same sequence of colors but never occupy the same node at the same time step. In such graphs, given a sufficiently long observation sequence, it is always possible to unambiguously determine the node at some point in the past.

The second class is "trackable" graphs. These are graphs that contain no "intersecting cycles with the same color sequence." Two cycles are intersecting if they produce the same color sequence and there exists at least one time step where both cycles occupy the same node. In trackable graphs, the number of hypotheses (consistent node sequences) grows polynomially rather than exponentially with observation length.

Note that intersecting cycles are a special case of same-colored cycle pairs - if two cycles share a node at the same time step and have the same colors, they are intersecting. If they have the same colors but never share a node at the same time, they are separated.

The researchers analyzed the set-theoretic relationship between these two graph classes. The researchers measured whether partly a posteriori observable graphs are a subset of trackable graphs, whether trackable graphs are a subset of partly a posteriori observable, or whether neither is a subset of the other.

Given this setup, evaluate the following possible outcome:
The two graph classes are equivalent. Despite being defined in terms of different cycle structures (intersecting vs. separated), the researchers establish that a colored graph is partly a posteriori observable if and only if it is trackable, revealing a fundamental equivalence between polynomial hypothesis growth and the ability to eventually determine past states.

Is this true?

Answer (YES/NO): NO